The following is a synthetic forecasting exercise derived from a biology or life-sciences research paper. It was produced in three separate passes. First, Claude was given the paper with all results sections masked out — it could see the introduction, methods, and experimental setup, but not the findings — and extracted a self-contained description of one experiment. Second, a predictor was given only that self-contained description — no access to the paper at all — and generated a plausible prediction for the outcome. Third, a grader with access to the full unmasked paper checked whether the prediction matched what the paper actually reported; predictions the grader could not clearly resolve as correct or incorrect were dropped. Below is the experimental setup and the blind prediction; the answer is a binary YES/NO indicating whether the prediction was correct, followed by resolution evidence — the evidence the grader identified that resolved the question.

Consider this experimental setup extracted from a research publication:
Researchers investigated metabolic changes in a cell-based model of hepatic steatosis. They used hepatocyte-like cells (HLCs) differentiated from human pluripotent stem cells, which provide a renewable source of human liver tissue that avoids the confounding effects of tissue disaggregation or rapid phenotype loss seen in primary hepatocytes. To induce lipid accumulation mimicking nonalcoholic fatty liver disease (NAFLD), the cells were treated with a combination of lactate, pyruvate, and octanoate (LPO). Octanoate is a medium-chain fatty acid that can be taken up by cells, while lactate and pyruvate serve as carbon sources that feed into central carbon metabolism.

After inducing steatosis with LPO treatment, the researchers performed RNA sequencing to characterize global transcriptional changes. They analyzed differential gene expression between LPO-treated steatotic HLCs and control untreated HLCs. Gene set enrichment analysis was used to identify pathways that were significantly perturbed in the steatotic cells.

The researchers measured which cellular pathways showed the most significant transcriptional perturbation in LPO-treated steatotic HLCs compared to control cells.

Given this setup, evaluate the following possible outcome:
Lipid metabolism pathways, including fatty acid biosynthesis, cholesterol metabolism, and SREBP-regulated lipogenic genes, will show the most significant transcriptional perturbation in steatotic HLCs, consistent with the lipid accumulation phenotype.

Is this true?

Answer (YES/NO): NO